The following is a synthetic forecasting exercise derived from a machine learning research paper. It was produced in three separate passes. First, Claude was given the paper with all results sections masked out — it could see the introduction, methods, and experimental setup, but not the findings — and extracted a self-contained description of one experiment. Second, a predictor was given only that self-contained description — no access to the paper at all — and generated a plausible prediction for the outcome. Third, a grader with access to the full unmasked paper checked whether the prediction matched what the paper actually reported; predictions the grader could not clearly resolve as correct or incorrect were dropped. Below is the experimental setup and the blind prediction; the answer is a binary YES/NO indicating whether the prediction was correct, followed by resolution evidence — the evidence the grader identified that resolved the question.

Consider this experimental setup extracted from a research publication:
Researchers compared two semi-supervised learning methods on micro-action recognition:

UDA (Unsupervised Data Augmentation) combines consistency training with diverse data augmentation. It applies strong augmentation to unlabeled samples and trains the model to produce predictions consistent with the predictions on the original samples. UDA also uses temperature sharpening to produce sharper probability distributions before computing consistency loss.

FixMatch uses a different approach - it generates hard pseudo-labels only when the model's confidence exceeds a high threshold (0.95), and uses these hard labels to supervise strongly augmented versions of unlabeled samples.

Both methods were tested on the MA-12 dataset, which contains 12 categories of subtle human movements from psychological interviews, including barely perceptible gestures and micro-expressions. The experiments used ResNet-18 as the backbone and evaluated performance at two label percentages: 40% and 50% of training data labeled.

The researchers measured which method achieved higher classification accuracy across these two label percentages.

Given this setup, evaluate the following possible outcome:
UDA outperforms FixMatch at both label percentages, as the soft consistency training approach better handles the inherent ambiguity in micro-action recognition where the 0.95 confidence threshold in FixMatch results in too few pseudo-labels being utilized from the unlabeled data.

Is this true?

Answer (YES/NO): NO